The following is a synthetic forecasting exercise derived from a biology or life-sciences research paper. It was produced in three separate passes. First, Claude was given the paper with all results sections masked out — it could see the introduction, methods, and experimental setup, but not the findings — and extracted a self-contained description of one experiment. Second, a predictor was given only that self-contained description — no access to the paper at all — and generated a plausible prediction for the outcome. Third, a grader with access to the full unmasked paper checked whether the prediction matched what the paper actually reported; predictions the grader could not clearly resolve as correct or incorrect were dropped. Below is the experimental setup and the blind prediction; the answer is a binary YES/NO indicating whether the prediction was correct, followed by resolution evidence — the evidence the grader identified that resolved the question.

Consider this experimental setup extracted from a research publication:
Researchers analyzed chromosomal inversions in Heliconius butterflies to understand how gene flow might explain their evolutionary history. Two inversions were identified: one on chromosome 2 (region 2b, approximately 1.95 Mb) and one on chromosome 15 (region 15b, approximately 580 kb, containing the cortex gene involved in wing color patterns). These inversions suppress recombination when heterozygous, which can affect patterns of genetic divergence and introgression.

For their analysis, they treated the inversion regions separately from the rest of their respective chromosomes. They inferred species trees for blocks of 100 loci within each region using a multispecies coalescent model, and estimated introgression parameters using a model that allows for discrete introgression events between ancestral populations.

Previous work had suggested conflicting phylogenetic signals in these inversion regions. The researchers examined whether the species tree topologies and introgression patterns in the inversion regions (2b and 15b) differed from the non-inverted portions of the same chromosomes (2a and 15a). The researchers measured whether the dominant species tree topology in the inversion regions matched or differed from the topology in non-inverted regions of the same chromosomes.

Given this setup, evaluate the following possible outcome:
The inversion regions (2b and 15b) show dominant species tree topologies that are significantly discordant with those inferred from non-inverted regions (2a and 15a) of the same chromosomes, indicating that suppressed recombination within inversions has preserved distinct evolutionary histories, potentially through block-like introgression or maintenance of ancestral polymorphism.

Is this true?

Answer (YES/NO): YES